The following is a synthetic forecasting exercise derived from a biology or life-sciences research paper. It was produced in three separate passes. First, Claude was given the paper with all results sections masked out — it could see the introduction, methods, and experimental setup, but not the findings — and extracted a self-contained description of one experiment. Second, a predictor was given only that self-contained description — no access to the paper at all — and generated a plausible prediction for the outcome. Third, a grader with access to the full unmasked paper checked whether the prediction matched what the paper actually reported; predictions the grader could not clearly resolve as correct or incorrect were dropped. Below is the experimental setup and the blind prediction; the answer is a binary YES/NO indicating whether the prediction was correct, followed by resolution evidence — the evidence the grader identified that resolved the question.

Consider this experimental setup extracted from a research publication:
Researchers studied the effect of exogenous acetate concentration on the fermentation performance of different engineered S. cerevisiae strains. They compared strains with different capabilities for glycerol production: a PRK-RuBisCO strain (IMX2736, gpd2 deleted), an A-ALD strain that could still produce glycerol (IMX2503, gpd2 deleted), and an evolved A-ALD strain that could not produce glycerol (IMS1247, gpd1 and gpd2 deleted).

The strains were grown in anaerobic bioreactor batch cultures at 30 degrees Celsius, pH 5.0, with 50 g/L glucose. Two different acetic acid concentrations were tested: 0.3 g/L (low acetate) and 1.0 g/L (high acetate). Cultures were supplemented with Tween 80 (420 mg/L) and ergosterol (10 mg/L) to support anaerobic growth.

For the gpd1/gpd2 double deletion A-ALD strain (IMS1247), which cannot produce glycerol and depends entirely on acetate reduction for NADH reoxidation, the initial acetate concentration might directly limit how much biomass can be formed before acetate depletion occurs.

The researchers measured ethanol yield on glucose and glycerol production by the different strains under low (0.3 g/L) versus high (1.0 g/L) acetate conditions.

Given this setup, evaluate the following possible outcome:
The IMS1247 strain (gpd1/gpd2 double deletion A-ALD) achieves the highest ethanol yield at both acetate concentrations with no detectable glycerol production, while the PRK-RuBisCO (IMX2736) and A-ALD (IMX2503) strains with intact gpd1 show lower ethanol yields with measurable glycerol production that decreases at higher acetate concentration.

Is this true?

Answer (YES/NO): NO